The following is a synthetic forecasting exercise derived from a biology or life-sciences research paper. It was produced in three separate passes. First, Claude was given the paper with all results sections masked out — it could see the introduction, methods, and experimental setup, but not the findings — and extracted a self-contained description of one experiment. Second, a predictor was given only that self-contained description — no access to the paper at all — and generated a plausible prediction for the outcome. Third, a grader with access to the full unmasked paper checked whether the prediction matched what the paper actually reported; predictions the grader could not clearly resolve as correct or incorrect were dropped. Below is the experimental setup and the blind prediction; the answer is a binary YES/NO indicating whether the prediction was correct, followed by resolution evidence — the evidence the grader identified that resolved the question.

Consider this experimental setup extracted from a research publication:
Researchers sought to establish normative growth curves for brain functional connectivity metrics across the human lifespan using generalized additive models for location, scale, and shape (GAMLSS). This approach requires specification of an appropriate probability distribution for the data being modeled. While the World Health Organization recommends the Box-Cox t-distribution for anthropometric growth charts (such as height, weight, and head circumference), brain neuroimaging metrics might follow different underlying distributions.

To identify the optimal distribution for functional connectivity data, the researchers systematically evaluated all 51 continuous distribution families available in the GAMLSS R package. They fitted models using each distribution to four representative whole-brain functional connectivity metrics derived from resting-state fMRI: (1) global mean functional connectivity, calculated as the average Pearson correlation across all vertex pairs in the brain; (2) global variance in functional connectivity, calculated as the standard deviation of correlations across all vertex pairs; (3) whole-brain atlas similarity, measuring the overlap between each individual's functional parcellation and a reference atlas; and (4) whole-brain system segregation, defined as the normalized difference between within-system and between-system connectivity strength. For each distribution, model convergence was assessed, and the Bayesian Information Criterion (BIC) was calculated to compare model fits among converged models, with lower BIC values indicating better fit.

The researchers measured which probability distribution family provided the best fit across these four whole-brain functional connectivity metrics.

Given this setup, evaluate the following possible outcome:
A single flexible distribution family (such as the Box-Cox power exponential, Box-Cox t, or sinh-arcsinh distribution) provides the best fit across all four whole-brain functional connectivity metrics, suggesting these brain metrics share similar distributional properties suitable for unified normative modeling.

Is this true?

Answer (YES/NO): NO